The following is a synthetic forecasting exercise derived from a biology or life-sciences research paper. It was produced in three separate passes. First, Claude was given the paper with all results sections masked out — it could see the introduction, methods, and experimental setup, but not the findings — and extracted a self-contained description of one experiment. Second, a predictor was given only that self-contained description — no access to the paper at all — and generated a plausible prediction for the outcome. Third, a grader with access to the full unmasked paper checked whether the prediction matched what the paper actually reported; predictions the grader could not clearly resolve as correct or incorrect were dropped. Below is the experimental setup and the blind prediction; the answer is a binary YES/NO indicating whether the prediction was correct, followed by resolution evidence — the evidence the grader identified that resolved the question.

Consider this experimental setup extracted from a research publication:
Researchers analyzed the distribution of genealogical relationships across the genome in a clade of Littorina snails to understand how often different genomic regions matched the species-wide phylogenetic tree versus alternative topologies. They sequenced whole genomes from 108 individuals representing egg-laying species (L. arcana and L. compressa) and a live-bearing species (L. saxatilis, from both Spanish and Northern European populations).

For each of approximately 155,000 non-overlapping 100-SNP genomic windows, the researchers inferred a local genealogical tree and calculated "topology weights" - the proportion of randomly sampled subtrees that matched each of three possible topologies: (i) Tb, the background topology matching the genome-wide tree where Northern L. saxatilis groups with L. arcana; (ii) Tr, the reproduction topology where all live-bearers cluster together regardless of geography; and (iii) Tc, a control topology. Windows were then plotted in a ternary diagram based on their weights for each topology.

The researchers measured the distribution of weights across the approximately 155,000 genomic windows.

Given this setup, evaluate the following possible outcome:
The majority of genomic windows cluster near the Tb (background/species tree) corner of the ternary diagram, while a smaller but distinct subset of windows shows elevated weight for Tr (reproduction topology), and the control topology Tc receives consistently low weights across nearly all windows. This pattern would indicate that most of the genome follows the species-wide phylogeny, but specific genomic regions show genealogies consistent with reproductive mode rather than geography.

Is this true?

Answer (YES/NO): NO